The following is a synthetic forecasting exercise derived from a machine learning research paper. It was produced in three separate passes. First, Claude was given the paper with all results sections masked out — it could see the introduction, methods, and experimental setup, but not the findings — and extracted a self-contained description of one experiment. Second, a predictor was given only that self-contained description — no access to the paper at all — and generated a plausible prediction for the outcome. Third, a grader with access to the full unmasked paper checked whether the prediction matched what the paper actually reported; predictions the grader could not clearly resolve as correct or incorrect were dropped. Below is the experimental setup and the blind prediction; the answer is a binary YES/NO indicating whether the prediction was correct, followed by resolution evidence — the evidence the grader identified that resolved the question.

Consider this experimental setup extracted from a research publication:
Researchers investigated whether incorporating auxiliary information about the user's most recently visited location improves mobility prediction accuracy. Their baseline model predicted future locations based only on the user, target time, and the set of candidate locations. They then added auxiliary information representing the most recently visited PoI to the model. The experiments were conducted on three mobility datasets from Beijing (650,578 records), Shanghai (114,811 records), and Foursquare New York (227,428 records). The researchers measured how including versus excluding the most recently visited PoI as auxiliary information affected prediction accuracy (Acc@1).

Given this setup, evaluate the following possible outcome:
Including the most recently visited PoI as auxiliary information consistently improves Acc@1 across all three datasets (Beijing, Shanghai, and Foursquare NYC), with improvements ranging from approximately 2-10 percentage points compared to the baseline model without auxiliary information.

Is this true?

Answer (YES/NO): NO